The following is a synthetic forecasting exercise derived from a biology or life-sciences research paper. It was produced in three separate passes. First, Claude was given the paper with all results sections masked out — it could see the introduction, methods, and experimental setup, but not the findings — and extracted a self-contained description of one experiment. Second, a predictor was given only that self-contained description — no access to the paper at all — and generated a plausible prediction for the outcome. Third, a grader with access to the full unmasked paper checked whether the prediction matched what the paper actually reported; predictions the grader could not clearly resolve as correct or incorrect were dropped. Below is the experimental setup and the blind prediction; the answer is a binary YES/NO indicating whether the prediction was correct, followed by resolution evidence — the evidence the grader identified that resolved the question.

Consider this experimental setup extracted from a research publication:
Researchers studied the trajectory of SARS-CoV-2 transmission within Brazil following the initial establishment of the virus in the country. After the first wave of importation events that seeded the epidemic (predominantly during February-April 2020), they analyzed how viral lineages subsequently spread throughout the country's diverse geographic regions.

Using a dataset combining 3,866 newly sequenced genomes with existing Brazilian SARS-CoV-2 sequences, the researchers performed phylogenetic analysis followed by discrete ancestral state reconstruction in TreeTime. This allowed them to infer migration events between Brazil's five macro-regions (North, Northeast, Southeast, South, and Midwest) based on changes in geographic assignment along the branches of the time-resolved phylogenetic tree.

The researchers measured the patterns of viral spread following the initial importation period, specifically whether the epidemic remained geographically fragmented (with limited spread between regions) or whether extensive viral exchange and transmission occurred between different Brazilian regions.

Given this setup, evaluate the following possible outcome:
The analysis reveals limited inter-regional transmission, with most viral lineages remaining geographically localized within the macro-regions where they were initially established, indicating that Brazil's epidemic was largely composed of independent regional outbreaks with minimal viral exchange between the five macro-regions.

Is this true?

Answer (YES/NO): NO